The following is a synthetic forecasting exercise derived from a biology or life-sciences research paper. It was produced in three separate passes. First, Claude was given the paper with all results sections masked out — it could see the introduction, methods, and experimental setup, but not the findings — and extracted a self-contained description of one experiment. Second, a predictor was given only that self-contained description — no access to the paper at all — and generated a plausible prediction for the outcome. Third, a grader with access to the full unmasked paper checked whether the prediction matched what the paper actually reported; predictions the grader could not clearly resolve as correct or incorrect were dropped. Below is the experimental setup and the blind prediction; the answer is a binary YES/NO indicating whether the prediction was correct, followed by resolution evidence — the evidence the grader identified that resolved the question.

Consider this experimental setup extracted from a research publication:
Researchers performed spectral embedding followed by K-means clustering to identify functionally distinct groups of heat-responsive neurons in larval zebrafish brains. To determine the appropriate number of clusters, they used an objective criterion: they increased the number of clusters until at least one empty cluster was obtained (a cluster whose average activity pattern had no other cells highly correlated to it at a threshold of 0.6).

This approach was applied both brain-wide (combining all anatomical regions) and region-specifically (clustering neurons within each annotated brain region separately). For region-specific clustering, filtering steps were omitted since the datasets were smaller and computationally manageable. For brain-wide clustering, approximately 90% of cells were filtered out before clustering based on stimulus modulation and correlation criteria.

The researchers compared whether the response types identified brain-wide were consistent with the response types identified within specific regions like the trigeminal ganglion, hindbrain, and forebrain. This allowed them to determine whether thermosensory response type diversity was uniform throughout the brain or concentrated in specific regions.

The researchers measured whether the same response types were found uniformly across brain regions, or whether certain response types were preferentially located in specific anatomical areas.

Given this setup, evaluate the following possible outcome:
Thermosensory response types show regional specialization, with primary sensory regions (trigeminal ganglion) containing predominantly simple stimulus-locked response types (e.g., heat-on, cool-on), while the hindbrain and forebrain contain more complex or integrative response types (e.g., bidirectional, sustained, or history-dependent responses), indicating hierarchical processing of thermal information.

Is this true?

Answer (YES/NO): YES